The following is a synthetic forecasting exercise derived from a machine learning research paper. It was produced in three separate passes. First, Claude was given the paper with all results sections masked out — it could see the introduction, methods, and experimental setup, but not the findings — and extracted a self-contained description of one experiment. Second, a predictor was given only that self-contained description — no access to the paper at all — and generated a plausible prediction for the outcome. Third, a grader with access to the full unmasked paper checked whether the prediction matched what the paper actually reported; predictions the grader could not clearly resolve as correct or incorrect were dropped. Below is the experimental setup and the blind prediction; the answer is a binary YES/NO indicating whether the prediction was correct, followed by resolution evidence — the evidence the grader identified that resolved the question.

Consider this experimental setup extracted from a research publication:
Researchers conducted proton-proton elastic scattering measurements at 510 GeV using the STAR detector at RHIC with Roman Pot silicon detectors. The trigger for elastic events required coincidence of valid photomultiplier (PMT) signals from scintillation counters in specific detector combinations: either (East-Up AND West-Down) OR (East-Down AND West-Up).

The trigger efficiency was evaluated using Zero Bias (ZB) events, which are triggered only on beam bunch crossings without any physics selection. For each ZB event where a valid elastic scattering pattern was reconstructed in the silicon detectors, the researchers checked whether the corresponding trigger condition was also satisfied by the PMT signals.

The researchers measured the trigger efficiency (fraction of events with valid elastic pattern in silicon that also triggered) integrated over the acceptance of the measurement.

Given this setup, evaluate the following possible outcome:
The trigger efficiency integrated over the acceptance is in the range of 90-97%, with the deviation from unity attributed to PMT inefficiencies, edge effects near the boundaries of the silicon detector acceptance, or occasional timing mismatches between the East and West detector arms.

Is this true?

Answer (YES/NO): NO